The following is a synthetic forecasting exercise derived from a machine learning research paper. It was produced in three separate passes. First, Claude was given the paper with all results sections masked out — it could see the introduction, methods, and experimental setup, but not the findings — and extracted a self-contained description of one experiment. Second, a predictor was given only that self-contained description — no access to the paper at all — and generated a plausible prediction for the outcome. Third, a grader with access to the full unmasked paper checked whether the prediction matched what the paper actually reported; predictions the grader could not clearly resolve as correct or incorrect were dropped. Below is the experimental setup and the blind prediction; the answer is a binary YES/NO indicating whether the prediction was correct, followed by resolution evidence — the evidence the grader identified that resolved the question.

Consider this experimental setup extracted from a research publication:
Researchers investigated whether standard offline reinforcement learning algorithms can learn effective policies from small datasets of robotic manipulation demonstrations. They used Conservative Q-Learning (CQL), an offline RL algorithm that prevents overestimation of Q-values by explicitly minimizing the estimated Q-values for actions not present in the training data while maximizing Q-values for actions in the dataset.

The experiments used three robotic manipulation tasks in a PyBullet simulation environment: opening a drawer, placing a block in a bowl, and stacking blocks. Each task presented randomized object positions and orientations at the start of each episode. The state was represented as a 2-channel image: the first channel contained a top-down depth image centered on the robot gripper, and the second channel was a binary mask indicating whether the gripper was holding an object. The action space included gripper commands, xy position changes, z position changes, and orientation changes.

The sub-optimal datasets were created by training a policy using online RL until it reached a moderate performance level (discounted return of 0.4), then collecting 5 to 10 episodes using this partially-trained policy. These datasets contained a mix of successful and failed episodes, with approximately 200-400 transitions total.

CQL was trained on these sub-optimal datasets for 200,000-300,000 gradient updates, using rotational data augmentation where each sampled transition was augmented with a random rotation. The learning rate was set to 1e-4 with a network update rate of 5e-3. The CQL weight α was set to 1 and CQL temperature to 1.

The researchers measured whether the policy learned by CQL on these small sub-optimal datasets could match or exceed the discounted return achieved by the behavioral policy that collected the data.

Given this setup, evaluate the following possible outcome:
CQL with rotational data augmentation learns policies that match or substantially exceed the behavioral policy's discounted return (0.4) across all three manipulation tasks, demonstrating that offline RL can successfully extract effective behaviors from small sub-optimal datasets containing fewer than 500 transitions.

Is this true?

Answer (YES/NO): NO